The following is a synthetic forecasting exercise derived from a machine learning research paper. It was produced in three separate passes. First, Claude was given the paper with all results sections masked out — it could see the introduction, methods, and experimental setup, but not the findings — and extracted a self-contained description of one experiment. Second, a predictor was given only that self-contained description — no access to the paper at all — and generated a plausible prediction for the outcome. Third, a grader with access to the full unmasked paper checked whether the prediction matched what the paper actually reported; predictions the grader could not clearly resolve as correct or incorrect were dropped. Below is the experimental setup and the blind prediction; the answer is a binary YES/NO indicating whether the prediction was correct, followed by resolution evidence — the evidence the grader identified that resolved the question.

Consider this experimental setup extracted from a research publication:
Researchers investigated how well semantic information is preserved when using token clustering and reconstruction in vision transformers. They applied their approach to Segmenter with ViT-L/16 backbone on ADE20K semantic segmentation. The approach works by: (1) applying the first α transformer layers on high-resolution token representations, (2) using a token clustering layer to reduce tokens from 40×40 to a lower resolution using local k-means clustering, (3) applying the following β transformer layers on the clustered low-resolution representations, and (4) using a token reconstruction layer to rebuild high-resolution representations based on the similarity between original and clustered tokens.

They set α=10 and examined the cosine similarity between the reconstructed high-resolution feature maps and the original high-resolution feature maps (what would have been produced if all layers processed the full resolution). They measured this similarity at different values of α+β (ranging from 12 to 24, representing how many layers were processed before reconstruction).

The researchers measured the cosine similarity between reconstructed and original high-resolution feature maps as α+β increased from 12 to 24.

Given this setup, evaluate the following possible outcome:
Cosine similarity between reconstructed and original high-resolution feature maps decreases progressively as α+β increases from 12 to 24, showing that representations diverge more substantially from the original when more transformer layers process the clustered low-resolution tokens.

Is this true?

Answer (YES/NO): NO